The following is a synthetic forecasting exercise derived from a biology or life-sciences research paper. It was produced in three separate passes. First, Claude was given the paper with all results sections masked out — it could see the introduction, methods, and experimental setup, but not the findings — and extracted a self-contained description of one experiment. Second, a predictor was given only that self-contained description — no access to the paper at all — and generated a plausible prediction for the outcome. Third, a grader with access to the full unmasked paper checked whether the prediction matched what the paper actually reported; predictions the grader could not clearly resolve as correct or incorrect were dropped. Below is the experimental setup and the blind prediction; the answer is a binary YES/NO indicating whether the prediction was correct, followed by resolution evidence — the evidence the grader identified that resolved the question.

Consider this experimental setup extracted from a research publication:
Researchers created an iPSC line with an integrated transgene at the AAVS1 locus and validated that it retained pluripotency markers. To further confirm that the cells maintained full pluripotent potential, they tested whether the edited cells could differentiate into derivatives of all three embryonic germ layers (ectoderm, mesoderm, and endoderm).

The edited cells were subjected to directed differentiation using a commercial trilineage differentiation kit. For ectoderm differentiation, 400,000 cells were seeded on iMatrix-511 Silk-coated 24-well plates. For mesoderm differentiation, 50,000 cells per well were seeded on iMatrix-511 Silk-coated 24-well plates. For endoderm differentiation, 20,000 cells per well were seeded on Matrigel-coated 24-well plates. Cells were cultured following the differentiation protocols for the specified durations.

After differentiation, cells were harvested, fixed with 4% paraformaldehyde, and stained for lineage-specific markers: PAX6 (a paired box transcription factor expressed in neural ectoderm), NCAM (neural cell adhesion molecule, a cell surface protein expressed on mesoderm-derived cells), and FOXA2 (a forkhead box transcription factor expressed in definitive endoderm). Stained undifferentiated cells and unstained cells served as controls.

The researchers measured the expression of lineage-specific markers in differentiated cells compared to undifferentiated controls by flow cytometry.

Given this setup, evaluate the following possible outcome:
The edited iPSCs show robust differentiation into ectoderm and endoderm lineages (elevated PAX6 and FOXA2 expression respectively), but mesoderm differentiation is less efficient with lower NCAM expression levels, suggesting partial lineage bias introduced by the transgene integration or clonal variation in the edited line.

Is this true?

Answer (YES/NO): NO